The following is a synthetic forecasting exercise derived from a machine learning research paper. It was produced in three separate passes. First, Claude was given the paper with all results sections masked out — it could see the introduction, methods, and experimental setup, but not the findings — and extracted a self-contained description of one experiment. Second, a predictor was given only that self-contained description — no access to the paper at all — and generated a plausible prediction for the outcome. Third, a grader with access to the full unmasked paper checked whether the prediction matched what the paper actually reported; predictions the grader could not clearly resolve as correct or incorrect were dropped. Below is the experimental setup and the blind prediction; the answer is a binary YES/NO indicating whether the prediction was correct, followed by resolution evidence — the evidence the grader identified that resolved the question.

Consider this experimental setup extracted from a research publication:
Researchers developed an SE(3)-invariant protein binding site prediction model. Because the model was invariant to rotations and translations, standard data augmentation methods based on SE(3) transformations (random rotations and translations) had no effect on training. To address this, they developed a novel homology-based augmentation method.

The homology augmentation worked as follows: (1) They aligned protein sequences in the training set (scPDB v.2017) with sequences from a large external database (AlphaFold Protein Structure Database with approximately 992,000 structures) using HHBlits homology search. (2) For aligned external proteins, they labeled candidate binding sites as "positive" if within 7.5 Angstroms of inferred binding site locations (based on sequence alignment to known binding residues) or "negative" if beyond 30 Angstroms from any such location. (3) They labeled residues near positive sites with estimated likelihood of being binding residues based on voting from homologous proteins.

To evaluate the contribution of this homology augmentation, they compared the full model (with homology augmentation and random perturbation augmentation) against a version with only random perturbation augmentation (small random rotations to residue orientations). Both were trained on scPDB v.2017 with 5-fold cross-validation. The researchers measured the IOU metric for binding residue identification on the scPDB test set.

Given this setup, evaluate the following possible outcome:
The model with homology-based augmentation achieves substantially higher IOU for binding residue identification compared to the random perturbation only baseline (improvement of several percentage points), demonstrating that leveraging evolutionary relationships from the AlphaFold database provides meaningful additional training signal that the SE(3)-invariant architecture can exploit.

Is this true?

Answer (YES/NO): NO